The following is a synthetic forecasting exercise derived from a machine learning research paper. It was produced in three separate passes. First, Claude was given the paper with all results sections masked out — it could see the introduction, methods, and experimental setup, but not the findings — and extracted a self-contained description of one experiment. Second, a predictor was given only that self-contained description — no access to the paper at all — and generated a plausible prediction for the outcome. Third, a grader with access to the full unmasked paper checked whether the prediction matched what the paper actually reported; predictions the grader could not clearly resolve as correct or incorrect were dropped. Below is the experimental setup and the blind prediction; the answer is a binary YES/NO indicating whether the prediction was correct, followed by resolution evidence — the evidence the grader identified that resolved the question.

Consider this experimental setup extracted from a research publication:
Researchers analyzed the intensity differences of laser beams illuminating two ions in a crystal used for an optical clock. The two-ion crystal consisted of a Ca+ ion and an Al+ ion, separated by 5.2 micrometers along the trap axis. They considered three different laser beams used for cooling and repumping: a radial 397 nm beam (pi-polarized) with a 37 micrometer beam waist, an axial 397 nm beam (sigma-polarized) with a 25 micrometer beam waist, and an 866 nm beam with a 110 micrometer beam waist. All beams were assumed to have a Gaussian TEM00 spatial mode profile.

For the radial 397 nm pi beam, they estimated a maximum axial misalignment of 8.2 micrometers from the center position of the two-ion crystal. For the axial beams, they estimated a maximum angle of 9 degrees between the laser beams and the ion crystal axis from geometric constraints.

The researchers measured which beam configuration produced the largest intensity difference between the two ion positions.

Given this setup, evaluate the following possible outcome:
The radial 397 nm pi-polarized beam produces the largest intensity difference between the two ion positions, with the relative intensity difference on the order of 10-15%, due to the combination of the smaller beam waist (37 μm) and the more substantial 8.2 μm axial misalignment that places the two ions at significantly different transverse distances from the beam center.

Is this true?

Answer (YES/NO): YES